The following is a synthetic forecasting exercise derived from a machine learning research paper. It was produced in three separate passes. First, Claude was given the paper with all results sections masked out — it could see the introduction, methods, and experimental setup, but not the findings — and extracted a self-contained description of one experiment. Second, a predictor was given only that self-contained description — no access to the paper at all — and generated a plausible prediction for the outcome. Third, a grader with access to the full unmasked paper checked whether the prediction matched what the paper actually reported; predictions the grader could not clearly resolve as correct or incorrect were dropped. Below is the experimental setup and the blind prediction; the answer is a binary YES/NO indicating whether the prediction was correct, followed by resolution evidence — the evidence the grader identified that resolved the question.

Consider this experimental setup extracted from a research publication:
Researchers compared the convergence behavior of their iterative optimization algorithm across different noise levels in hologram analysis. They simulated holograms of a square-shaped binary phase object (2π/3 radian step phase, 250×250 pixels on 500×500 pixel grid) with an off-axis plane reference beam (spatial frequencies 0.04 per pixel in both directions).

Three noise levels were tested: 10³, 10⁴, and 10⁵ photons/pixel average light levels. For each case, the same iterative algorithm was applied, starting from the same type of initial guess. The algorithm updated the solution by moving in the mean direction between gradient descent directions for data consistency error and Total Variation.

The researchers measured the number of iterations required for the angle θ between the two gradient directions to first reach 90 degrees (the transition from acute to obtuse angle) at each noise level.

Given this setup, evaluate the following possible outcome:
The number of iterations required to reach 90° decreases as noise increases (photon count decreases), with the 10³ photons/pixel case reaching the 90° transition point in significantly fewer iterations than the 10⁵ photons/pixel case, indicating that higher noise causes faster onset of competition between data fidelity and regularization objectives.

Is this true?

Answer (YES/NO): YES